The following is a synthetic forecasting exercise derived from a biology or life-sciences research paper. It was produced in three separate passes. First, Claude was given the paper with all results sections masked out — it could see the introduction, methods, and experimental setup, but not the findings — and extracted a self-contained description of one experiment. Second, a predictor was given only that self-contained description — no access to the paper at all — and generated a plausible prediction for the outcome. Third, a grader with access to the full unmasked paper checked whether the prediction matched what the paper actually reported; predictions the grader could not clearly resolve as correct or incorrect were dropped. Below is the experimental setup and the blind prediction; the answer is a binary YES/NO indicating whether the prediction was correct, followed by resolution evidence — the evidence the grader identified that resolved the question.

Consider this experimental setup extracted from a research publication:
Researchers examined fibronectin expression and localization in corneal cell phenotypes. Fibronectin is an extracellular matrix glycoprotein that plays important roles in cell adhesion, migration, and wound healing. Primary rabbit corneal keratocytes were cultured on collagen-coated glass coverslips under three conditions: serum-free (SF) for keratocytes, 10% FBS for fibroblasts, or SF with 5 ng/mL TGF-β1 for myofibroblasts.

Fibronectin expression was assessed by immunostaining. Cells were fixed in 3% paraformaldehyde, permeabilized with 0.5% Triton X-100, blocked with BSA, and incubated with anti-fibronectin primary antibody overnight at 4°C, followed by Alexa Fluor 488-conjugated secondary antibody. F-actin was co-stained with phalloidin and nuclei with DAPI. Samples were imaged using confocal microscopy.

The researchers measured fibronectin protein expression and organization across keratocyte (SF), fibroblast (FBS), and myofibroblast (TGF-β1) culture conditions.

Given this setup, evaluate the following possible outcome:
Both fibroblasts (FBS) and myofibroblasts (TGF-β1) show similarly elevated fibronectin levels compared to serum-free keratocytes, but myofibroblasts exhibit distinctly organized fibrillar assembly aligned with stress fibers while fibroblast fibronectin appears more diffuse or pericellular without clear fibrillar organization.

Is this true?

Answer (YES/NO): NO